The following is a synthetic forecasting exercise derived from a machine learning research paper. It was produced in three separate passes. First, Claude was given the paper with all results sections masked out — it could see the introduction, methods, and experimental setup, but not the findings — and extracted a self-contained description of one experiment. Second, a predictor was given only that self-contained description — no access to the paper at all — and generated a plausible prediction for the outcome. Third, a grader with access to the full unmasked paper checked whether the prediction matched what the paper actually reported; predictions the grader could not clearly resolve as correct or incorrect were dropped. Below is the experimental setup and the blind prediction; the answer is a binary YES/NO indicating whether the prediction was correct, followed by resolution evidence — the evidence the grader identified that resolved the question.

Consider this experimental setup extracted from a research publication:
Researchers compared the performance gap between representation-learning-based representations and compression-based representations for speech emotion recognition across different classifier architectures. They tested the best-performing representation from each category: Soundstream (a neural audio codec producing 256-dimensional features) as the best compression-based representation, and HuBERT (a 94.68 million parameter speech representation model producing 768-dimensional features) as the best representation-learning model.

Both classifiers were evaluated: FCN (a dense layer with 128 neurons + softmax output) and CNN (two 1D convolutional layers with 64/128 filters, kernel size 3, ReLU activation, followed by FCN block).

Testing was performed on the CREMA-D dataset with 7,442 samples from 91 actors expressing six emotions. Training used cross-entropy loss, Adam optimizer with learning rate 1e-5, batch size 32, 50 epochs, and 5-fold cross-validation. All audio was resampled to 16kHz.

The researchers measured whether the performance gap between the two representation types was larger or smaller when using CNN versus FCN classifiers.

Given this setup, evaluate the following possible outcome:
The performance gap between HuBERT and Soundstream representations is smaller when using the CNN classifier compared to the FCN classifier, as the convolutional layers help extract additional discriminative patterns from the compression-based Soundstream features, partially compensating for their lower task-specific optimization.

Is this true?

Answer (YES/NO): NO